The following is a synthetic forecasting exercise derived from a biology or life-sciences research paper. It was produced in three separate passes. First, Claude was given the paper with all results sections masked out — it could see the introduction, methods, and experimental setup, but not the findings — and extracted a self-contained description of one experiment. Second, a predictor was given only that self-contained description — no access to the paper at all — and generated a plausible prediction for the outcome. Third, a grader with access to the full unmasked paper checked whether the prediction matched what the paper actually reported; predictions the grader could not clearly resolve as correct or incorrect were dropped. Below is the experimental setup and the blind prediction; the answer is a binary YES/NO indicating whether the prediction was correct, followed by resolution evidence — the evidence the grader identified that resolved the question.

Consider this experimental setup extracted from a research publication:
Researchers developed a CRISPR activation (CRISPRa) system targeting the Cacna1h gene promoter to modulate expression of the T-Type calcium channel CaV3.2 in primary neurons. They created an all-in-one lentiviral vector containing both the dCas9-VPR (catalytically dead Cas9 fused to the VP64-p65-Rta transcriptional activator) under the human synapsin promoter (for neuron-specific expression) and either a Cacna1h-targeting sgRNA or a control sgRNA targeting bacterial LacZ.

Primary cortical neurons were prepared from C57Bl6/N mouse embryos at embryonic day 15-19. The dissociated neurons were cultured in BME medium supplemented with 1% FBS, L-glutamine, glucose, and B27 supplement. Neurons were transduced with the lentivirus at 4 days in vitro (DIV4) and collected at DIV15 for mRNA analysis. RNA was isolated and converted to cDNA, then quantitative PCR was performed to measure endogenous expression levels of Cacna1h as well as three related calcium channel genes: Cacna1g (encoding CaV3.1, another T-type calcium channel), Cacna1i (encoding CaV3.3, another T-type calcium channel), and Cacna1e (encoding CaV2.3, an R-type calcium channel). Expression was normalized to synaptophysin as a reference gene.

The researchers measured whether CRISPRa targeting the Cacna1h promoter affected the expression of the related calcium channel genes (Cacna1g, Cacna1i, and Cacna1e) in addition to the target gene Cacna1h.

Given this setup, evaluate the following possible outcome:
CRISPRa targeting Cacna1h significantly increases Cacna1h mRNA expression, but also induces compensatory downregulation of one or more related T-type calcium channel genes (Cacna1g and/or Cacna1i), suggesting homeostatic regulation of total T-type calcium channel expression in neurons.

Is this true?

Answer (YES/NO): NO